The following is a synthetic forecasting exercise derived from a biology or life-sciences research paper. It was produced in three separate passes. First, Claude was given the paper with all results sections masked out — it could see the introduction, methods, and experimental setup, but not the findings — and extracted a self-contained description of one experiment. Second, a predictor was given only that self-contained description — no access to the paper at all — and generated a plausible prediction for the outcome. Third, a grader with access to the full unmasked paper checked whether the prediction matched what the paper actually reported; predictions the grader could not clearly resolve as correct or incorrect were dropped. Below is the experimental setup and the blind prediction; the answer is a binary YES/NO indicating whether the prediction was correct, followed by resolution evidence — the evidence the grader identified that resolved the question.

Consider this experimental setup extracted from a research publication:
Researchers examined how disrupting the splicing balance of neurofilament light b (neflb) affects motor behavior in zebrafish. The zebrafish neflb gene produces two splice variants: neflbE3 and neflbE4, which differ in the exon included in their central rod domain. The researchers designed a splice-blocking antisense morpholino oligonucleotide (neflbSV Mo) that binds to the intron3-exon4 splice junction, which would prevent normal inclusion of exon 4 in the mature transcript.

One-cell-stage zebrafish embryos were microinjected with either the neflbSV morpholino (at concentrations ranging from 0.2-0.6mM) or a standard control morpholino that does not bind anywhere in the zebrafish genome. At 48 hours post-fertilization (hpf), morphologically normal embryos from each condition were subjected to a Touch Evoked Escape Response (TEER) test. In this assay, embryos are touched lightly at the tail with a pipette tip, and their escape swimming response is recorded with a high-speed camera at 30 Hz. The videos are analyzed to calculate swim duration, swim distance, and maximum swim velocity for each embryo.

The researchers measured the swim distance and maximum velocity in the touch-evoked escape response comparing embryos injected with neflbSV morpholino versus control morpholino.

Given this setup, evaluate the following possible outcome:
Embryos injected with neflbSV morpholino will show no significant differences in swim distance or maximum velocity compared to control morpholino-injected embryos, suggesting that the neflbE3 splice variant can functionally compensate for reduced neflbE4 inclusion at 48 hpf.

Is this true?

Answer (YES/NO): NO